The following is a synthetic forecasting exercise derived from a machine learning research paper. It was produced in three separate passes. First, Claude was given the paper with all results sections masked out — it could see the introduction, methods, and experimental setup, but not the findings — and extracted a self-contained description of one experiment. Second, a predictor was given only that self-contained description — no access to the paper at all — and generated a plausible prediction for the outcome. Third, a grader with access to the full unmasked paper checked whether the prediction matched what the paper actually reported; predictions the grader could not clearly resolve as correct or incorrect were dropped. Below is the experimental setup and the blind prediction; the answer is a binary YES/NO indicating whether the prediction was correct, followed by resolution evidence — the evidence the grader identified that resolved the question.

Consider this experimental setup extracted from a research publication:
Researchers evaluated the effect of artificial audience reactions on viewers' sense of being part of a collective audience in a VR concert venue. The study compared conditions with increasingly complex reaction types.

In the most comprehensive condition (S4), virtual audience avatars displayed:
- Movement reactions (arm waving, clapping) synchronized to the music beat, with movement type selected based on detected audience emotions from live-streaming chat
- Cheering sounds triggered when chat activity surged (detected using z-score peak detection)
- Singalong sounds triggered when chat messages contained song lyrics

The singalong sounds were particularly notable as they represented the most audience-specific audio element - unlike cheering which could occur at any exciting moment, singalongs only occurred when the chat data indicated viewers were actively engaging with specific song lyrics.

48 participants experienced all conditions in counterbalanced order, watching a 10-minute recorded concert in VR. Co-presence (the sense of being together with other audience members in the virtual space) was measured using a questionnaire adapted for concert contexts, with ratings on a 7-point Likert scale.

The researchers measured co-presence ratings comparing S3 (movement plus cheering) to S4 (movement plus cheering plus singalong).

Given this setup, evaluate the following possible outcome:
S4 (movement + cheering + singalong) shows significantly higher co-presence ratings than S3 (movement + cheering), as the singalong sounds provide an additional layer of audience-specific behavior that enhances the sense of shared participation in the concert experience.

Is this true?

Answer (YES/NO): NO